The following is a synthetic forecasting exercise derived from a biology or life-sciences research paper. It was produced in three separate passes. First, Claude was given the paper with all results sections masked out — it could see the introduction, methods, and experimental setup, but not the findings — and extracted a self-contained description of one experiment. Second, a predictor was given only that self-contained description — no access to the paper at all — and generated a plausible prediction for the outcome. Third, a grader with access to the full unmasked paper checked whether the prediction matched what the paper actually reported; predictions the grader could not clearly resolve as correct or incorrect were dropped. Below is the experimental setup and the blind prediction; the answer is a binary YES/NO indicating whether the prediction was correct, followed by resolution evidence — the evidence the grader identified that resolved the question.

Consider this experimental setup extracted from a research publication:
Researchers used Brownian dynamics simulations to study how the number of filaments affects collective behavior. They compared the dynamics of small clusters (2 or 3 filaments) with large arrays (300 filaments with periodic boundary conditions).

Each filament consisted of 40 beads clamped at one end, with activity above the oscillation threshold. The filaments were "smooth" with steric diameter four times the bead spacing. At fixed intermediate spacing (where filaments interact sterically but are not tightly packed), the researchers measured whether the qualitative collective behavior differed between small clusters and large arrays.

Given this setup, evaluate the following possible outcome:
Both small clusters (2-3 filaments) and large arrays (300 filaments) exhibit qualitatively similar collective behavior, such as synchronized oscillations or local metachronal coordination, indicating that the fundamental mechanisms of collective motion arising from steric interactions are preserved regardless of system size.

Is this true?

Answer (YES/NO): NO